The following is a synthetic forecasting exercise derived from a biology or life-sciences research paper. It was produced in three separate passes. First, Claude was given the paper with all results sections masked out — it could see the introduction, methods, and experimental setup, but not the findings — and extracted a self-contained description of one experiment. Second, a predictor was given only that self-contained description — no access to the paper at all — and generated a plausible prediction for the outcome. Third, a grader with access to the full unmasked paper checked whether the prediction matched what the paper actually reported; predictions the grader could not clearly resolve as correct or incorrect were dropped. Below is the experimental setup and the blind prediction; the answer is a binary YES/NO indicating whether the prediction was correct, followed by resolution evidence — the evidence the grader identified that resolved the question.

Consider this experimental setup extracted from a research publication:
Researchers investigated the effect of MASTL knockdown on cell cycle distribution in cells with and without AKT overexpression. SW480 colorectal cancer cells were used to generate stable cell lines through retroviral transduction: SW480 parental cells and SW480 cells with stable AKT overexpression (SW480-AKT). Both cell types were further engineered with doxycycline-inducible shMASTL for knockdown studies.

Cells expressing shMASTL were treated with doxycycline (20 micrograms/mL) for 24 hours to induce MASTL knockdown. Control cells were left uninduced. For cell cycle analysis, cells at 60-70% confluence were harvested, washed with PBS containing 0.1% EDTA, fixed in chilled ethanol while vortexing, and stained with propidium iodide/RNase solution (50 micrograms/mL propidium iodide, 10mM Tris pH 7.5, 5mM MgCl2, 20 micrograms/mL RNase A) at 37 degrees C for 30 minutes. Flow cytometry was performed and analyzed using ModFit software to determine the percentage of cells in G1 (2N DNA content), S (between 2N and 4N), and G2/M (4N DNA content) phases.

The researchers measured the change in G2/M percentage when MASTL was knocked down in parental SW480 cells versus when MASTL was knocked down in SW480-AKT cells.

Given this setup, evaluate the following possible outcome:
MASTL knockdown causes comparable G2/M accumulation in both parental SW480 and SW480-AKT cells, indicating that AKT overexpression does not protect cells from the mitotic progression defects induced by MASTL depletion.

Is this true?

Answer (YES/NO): NO